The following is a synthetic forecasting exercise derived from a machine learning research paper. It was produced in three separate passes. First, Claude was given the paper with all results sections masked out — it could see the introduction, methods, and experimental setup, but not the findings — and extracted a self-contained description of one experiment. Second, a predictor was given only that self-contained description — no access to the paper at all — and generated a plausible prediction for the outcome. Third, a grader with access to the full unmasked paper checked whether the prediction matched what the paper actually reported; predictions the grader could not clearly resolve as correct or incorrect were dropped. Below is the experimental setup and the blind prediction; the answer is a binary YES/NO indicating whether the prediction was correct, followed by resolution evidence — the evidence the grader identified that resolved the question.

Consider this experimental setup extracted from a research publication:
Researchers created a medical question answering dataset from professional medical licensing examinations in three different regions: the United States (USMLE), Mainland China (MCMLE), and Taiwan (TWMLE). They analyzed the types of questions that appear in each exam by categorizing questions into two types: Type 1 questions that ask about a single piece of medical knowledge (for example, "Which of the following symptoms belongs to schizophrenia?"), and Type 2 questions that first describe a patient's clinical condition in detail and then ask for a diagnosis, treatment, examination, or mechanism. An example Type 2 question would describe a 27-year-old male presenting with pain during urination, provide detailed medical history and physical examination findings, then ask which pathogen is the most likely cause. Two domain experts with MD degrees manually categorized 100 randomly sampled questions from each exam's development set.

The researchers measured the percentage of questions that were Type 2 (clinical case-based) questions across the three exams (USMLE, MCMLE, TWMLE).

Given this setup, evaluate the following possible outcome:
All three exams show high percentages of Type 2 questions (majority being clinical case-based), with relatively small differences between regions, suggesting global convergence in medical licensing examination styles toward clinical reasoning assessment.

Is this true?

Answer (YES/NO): NO